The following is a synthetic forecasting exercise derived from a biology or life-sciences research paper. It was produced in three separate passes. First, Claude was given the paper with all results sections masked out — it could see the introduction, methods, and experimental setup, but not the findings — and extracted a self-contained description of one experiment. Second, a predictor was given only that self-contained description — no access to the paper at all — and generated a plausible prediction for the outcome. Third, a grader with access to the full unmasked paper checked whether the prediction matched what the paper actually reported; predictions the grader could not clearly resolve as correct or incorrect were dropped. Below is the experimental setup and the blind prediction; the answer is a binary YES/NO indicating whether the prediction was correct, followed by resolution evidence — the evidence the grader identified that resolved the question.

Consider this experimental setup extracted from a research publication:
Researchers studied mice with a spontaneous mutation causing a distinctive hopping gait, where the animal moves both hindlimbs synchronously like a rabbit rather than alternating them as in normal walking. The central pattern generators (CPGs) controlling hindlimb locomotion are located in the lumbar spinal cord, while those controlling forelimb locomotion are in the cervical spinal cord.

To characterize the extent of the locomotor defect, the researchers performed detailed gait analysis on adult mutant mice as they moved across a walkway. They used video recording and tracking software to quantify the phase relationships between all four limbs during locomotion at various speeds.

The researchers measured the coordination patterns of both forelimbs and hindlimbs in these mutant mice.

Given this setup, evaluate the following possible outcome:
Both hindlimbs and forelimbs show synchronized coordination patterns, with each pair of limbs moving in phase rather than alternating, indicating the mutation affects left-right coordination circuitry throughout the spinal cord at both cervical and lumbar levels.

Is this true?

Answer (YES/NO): NO